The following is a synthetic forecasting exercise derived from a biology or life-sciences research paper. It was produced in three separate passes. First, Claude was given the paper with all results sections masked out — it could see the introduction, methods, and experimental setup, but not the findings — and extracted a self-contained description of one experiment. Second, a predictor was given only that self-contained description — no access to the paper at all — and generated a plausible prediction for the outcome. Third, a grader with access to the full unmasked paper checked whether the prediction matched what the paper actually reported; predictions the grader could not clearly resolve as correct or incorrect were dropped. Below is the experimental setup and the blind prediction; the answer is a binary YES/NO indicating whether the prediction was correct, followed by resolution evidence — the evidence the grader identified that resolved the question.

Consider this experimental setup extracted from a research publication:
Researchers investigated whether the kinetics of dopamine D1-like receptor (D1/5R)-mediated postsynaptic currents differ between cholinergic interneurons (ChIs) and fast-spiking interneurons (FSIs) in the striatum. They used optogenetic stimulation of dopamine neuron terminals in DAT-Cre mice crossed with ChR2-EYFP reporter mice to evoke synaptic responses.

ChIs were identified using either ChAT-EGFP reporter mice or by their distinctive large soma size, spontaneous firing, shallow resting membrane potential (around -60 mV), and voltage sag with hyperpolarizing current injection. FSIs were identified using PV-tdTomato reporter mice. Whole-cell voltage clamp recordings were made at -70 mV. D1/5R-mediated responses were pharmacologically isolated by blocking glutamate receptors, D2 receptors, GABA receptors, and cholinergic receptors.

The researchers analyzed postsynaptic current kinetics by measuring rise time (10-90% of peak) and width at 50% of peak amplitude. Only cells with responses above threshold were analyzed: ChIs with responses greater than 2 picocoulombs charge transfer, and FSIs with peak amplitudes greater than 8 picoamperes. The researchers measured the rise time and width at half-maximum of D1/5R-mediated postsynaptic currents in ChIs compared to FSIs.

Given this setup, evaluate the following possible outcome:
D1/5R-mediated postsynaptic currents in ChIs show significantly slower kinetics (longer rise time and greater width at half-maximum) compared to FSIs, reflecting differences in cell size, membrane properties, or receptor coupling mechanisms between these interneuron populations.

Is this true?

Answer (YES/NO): YES